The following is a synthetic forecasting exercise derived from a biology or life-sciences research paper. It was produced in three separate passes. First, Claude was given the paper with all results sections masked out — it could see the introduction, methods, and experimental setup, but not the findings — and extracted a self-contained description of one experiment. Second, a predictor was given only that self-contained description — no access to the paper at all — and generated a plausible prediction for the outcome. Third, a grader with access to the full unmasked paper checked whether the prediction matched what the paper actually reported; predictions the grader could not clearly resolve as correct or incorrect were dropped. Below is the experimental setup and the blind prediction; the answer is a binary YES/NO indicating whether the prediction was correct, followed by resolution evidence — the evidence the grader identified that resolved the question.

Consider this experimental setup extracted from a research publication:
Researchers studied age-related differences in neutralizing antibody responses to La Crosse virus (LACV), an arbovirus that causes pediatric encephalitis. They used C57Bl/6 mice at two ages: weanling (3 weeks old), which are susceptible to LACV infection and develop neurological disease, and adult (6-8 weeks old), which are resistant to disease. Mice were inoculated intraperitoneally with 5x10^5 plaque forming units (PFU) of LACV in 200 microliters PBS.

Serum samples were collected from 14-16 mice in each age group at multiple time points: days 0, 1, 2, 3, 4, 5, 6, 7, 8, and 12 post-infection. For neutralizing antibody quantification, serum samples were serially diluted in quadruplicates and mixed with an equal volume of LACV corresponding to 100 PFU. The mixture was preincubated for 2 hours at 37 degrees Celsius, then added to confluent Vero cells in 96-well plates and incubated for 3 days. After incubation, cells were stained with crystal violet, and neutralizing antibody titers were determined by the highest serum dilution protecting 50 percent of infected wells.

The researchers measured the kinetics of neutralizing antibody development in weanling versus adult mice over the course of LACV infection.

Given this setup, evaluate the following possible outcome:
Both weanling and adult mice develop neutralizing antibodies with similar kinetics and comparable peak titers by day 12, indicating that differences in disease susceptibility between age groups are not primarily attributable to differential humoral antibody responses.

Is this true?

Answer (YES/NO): NO